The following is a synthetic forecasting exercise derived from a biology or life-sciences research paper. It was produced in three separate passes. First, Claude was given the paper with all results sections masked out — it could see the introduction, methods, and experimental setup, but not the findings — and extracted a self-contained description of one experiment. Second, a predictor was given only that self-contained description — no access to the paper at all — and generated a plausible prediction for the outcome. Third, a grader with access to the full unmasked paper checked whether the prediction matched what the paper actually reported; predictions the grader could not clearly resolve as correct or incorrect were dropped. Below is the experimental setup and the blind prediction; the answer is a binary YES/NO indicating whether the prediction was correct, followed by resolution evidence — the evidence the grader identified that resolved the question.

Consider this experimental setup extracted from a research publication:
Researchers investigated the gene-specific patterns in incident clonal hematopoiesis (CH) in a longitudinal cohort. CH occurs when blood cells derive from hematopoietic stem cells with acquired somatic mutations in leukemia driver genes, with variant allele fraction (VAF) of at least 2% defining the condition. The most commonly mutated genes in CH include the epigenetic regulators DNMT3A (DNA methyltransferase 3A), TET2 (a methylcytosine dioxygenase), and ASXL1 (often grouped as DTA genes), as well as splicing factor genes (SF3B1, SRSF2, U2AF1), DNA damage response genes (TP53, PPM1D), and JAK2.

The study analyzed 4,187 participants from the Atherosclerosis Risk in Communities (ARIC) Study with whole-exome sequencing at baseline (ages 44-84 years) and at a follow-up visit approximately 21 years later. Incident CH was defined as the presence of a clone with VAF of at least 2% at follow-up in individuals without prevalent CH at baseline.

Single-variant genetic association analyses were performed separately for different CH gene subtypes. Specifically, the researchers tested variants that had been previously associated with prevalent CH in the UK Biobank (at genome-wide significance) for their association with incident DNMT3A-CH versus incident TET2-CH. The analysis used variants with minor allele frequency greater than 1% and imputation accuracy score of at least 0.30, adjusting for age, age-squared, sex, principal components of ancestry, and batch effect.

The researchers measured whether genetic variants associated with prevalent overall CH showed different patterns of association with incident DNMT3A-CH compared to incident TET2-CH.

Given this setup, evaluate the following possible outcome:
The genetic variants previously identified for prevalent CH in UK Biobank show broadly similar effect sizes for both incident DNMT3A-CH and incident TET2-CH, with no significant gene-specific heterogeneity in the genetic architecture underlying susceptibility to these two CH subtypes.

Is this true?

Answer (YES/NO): NO